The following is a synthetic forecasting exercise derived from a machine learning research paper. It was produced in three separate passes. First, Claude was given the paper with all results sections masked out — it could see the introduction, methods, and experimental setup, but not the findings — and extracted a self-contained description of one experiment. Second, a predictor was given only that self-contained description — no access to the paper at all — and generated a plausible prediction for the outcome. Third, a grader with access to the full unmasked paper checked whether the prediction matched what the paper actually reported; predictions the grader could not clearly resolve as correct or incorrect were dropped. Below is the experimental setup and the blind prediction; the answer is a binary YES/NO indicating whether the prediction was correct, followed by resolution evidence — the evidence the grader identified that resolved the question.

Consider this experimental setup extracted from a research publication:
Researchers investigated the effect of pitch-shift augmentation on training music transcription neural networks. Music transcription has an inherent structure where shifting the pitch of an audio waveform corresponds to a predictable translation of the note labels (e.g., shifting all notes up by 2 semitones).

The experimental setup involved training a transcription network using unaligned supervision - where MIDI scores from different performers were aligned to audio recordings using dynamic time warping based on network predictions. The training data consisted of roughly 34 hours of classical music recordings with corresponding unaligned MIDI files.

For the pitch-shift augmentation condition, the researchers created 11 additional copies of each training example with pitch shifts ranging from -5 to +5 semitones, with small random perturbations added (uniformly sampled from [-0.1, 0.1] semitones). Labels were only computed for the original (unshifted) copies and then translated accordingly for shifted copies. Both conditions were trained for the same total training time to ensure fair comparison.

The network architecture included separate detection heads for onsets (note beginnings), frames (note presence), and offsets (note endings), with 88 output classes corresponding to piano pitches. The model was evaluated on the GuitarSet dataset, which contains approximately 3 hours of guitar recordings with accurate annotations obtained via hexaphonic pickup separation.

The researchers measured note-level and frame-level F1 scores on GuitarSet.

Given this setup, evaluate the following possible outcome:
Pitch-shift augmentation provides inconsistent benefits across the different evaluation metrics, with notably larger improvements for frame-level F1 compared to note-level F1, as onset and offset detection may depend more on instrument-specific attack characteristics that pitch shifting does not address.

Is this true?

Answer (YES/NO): NO